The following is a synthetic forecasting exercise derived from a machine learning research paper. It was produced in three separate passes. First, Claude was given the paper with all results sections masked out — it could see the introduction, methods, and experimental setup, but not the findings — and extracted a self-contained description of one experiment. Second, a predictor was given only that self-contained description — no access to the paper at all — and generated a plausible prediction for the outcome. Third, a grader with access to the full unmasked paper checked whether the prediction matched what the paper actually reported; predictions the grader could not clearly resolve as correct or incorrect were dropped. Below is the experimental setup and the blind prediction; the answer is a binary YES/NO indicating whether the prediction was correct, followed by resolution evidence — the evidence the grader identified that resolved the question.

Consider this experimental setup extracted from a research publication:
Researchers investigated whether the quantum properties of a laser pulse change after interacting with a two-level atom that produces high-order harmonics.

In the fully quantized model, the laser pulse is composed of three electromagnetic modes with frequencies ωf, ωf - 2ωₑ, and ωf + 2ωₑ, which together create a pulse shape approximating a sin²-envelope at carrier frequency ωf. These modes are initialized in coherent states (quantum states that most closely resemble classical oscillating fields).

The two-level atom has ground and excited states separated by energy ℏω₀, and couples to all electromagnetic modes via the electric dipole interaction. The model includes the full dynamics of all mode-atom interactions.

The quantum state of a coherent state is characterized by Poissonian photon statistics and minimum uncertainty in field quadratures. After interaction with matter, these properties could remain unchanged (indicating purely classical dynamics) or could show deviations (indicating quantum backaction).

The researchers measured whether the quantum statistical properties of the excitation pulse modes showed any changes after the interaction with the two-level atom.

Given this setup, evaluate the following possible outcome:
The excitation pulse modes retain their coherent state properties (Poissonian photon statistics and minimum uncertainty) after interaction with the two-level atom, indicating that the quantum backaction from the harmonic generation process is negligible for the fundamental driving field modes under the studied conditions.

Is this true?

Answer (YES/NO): NO